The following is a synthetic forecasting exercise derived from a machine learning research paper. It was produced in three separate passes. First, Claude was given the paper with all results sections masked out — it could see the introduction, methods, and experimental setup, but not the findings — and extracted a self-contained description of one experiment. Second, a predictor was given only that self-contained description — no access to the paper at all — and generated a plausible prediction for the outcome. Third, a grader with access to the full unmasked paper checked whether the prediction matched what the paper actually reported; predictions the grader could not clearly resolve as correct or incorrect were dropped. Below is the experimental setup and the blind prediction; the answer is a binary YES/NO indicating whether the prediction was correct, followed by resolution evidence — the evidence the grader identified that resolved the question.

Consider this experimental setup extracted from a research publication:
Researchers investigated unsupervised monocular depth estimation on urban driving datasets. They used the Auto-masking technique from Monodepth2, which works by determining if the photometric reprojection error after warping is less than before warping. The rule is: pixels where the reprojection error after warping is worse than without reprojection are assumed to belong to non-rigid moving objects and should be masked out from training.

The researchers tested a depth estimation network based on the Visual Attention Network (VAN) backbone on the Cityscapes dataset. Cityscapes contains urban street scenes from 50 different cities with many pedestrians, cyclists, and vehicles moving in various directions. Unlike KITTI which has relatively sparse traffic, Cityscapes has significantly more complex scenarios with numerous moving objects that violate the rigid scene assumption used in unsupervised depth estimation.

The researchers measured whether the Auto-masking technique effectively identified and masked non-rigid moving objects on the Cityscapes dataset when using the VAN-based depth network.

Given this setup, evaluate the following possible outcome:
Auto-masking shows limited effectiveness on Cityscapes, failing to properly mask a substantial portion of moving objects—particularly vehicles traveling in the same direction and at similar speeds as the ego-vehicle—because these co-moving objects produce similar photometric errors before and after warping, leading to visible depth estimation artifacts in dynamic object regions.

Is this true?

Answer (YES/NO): YES